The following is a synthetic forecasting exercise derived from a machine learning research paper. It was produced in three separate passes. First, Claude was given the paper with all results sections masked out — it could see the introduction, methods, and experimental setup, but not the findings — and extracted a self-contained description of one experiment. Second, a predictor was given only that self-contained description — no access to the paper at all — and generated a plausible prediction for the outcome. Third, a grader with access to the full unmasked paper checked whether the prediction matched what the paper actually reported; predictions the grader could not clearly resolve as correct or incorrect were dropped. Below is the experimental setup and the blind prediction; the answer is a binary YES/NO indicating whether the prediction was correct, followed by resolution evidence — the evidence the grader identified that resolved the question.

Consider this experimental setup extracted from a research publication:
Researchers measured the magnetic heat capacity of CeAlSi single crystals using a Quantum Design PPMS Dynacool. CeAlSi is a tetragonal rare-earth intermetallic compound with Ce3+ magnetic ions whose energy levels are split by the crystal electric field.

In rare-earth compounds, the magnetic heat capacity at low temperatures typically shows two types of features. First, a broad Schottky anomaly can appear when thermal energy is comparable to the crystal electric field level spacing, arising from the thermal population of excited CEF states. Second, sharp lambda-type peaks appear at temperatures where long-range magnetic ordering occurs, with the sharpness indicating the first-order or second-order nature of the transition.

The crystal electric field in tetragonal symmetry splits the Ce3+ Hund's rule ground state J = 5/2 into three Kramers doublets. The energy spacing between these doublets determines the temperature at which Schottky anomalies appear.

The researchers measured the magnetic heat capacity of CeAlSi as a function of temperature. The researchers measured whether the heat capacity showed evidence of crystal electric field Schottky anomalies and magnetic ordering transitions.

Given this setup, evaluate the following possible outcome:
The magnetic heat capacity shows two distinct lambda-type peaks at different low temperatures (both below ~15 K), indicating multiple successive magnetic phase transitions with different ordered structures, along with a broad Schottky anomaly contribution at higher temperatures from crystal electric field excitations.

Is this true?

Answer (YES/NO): NO